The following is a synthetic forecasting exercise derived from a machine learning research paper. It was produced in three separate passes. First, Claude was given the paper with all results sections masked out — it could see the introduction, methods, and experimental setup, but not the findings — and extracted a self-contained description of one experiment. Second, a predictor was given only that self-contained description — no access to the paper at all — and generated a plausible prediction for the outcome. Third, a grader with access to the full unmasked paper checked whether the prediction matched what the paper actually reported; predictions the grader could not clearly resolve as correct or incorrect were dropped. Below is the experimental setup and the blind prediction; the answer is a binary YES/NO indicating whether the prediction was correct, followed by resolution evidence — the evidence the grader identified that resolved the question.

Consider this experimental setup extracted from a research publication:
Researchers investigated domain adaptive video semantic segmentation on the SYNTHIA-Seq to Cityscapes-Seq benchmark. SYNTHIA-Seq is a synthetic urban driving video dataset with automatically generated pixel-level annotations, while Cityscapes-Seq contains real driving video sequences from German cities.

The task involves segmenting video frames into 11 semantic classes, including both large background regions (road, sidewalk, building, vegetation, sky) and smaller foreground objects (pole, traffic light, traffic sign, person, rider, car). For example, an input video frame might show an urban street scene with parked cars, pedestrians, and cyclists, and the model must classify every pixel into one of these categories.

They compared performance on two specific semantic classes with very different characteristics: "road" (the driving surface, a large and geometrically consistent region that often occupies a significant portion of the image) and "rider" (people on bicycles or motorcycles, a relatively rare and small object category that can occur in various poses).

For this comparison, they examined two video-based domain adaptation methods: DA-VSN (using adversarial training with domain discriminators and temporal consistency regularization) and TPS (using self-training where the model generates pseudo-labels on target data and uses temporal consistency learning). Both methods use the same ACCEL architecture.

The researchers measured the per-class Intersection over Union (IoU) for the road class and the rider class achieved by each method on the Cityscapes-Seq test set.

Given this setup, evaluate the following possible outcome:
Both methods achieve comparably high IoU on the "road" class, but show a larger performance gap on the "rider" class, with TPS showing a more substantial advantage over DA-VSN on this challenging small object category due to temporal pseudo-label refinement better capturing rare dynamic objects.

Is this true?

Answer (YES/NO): YES